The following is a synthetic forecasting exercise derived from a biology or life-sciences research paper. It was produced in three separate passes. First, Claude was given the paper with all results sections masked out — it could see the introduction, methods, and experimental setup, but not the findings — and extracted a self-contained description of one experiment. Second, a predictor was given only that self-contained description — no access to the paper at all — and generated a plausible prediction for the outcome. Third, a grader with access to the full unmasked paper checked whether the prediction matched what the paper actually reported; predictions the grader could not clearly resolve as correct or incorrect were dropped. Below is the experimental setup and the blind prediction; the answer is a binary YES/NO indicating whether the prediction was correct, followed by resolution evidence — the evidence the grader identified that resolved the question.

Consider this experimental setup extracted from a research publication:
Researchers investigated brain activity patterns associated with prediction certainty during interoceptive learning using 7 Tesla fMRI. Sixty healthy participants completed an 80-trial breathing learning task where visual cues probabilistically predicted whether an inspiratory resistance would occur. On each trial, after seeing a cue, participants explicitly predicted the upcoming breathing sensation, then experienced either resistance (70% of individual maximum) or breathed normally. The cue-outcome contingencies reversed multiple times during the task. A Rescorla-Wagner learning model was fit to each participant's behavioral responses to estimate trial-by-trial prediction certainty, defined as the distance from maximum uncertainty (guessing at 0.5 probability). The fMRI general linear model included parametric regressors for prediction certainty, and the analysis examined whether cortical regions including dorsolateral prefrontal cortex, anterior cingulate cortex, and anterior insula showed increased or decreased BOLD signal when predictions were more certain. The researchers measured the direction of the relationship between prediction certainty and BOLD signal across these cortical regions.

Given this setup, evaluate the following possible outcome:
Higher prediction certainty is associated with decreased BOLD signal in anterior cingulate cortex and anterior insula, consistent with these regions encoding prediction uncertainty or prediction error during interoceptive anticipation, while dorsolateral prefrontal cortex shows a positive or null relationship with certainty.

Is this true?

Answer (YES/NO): NO